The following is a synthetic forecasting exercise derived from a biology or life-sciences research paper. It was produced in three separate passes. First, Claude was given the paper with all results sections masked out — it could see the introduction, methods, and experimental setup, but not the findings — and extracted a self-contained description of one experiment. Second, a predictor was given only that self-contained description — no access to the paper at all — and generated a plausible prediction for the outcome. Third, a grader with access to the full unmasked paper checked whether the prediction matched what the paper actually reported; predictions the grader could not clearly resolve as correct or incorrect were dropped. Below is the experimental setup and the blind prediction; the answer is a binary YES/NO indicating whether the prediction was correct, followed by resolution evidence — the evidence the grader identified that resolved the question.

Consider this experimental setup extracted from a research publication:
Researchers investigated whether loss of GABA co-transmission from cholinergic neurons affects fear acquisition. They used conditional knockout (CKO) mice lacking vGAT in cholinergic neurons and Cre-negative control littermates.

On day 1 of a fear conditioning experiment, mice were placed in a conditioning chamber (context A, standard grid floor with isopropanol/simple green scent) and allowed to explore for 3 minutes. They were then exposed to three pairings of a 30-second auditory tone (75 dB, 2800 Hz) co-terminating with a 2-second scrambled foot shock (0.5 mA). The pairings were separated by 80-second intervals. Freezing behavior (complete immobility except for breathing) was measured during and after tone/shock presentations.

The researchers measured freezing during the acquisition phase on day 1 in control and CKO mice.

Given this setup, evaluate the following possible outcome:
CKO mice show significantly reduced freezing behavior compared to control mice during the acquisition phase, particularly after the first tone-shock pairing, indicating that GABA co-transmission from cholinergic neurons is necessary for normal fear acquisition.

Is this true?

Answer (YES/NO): NO